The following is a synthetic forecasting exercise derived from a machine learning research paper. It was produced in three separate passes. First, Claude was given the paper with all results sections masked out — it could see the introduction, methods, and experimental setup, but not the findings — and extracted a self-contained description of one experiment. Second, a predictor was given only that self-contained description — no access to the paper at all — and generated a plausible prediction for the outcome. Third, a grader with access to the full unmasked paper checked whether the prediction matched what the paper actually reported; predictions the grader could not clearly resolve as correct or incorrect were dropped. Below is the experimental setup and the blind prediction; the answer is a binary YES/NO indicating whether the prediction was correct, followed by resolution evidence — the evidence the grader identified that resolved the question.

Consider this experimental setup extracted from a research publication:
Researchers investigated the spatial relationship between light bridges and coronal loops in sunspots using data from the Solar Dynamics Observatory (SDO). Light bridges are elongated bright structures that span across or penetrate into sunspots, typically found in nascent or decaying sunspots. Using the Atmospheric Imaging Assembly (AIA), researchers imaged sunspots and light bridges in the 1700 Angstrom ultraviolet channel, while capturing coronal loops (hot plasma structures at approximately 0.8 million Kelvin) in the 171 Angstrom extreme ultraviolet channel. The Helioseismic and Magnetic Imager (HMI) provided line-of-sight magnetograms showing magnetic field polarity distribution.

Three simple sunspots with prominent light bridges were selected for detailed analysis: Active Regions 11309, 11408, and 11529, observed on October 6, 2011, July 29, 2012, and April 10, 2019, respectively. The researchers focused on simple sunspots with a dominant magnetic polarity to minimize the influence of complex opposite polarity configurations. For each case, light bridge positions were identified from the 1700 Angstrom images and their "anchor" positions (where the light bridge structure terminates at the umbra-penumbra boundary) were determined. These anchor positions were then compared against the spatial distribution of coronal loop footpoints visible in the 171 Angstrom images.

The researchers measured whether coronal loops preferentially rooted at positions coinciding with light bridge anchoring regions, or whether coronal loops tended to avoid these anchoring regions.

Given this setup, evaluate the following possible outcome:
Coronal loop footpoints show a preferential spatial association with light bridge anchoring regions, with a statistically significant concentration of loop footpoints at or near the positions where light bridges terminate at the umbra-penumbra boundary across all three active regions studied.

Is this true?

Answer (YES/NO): NO